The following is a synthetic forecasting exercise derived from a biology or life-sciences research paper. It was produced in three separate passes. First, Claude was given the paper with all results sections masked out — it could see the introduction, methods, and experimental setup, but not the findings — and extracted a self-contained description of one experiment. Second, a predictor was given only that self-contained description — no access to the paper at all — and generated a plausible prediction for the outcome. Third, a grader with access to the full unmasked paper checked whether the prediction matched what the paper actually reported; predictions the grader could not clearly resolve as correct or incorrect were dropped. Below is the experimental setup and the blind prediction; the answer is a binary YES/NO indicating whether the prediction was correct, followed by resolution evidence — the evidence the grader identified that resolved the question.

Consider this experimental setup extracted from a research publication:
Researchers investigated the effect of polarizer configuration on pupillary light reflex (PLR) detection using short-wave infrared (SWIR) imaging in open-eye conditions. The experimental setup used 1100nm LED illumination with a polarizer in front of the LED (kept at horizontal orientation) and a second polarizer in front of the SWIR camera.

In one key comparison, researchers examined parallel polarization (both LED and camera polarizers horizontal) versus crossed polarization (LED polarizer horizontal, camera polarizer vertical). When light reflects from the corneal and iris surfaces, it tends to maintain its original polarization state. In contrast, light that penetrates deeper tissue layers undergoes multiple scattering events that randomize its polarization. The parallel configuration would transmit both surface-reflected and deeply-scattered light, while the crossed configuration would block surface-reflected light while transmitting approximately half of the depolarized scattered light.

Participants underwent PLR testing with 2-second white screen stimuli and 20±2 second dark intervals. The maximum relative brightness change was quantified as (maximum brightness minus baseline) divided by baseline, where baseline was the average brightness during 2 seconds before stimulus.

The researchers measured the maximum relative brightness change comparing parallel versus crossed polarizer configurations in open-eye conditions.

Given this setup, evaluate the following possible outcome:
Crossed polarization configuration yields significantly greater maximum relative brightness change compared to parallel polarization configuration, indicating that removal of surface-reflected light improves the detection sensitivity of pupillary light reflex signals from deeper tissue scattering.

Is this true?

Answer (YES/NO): NO